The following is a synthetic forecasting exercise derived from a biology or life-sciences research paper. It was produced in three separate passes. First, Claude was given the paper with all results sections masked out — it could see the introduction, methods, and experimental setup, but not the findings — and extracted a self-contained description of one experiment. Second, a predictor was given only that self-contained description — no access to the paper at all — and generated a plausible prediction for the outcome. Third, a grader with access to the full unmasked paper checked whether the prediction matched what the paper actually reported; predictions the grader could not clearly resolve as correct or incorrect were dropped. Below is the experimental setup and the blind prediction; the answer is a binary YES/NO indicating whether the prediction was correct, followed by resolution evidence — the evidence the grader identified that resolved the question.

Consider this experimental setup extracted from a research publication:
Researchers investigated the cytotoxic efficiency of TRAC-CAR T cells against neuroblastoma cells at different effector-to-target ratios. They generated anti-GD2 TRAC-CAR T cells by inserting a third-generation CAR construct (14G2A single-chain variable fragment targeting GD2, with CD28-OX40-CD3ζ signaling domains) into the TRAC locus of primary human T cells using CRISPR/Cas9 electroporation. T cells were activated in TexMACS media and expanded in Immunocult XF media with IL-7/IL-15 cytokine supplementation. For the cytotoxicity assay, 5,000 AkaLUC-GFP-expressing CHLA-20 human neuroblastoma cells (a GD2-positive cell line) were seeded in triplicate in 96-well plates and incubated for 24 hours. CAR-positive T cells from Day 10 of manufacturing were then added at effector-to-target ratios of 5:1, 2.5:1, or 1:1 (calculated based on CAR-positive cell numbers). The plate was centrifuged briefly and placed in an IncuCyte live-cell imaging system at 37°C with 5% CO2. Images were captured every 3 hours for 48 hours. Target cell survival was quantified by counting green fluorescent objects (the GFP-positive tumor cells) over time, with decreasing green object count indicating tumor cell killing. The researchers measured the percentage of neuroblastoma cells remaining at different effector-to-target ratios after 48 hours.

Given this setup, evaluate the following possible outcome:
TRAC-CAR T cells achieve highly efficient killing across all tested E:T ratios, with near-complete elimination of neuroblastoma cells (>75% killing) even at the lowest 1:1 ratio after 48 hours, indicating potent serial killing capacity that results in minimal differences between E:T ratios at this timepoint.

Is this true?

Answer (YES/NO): NO